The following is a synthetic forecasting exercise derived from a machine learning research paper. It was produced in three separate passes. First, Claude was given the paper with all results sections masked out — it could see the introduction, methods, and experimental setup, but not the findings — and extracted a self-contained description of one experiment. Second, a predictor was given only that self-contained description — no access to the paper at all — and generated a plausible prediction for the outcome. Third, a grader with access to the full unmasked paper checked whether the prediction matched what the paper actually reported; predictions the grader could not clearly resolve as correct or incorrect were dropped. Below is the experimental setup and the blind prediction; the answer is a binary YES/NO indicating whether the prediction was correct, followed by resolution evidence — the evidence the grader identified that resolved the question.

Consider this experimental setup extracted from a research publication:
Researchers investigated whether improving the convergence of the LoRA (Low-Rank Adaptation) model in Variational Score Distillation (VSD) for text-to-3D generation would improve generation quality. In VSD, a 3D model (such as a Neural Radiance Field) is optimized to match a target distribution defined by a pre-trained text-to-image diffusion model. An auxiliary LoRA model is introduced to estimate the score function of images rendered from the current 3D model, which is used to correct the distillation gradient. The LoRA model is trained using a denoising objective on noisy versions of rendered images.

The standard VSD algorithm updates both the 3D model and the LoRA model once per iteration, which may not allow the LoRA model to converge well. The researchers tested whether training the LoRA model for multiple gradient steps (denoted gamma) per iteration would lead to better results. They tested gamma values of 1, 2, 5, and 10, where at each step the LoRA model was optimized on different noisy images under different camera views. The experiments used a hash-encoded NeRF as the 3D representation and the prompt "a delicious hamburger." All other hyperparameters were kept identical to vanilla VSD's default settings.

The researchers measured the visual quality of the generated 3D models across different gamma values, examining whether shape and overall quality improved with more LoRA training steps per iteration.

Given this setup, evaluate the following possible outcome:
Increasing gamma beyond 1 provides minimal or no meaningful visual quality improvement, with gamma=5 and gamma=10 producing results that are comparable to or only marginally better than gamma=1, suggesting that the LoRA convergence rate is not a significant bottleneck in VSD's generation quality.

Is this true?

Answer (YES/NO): YES